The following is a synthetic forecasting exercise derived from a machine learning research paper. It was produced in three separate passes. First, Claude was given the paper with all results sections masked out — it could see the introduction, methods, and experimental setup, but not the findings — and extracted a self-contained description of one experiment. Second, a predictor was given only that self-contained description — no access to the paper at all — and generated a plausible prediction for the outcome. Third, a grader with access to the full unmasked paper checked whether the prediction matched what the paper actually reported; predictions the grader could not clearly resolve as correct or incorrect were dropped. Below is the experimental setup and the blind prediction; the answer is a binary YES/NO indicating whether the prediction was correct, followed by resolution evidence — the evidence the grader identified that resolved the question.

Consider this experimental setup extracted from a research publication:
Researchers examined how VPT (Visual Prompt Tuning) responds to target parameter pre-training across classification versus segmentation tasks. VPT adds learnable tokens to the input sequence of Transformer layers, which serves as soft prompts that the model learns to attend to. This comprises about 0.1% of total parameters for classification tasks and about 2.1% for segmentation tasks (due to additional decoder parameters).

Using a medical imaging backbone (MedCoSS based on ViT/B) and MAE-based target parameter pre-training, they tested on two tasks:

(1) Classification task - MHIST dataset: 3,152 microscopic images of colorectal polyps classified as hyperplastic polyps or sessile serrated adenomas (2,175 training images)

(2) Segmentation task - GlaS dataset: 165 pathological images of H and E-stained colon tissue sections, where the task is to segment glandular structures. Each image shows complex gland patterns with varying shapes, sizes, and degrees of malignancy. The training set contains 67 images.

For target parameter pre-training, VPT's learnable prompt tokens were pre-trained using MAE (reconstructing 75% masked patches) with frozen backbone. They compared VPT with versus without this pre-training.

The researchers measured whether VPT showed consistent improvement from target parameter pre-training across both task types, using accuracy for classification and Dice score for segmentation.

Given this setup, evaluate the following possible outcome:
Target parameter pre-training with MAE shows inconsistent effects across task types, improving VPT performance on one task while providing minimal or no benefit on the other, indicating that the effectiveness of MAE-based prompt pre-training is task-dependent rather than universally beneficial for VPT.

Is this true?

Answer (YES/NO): YES